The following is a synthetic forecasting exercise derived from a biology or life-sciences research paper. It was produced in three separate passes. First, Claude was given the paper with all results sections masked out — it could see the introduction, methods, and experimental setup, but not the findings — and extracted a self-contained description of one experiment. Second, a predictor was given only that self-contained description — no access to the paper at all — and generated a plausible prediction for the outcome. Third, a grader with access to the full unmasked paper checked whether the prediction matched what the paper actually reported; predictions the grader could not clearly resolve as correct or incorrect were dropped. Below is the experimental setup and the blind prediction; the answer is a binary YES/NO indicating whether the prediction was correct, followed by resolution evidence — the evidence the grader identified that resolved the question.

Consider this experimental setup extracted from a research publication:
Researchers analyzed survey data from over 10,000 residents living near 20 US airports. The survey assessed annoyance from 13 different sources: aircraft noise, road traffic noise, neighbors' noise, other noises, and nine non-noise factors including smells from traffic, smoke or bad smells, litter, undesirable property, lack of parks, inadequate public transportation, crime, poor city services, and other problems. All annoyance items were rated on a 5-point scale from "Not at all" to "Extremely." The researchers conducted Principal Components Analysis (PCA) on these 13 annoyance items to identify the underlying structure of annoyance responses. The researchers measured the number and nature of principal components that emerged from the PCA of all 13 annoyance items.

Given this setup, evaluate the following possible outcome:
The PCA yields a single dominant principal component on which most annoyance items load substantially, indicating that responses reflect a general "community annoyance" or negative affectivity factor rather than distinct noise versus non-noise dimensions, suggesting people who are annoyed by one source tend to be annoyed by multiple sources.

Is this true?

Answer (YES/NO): YES